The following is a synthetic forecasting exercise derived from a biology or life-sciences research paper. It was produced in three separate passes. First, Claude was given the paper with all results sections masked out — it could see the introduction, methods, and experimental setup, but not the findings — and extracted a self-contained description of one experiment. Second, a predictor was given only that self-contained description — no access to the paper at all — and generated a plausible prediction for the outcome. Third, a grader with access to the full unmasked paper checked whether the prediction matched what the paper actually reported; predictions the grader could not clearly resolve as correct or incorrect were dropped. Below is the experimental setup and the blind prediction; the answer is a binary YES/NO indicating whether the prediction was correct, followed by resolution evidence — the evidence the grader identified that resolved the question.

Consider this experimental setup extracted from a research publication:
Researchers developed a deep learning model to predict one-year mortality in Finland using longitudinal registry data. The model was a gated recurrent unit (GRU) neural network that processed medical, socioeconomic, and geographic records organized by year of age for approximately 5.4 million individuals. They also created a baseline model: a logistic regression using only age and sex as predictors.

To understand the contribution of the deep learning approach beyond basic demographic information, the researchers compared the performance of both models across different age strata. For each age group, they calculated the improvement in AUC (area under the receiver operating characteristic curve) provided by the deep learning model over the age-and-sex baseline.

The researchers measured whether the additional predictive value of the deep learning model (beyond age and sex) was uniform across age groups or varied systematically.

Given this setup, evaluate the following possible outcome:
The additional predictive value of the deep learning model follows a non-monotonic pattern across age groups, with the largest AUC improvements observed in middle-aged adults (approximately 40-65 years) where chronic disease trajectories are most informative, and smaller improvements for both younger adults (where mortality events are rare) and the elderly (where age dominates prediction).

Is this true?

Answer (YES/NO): NO